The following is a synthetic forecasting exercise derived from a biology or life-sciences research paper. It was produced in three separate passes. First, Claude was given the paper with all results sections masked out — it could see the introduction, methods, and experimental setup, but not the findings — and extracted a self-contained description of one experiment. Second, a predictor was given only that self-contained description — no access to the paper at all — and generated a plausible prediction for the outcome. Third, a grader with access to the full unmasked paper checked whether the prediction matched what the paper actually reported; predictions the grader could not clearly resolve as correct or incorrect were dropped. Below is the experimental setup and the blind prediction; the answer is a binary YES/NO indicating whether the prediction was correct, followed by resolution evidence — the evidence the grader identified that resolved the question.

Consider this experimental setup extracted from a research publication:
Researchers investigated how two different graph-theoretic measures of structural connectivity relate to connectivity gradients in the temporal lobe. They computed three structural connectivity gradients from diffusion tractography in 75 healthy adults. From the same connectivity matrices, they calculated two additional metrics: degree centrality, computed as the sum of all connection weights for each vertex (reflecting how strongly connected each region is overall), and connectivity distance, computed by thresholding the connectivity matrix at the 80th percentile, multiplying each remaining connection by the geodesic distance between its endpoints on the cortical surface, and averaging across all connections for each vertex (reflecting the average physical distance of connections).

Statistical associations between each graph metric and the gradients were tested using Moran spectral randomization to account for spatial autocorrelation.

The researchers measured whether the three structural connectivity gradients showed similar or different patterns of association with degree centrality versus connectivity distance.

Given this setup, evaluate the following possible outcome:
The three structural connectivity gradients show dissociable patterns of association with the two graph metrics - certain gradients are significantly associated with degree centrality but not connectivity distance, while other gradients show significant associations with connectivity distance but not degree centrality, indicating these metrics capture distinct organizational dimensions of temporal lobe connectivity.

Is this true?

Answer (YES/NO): NO